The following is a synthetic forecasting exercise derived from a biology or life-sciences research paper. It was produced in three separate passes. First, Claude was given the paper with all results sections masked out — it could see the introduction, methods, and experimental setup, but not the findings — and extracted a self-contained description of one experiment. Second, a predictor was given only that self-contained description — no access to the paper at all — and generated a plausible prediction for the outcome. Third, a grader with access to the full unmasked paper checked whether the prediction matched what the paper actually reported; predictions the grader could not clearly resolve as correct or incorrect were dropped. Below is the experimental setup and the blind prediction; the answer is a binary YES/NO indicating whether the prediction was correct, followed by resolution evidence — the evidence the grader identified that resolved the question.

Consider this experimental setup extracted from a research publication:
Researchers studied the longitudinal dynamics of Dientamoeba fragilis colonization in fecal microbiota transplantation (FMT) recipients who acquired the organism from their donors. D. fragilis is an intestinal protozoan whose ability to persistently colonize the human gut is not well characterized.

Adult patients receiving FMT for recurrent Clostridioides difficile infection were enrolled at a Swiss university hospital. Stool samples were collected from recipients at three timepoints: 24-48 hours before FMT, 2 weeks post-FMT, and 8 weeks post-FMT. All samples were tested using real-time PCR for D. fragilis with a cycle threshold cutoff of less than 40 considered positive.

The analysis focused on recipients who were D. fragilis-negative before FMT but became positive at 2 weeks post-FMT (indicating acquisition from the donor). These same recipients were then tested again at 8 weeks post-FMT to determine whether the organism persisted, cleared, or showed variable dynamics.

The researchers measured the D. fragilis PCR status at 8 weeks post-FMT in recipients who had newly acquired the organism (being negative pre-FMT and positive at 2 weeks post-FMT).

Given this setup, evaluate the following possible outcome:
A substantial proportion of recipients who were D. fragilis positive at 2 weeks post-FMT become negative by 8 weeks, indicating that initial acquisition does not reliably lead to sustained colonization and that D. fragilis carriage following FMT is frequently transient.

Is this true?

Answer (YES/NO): NO